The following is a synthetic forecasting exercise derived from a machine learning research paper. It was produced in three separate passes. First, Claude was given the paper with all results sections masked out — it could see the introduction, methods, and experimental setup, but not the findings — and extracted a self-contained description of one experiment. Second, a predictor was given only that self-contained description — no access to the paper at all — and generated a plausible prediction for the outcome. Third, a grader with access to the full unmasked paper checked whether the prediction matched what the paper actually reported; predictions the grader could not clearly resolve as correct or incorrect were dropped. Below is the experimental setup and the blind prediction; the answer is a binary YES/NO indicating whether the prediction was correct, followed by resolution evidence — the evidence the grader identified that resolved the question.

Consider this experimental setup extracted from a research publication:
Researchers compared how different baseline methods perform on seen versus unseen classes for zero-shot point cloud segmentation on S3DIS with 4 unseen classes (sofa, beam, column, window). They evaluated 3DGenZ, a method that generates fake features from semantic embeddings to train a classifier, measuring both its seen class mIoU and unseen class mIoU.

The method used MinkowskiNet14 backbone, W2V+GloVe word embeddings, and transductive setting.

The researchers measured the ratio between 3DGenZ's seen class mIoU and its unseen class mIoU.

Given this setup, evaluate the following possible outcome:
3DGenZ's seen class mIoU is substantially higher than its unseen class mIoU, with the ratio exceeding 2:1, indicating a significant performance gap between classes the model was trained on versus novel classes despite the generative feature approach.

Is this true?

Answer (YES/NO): YES